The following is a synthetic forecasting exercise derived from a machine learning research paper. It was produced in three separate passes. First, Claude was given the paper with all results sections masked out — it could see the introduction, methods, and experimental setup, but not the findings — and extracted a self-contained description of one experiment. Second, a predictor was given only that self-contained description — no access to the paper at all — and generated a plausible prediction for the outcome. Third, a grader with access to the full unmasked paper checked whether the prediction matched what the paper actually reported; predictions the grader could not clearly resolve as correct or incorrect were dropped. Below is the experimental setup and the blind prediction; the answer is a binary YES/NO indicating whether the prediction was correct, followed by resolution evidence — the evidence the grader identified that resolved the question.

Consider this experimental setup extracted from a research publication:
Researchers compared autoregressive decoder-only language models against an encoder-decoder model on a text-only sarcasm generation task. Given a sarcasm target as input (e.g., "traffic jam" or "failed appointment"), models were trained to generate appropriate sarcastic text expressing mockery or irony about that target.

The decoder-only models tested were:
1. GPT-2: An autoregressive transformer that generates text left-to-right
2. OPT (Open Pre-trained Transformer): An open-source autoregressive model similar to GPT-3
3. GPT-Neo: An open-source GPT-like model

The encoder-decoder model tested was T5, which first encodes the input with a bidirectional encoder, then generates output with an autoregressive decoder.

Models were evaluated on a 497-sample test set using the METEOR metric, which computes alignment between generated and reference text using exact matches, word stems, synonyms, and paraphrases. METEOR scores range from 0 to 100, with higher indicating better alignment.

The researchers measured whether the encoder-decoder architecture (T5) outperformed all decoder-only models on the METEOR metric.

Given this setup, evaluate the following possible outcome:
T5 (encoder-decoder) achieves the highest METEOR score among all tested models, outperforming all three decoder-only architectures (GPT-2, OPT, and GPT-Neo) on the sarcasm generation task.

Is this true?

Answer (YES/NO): NO